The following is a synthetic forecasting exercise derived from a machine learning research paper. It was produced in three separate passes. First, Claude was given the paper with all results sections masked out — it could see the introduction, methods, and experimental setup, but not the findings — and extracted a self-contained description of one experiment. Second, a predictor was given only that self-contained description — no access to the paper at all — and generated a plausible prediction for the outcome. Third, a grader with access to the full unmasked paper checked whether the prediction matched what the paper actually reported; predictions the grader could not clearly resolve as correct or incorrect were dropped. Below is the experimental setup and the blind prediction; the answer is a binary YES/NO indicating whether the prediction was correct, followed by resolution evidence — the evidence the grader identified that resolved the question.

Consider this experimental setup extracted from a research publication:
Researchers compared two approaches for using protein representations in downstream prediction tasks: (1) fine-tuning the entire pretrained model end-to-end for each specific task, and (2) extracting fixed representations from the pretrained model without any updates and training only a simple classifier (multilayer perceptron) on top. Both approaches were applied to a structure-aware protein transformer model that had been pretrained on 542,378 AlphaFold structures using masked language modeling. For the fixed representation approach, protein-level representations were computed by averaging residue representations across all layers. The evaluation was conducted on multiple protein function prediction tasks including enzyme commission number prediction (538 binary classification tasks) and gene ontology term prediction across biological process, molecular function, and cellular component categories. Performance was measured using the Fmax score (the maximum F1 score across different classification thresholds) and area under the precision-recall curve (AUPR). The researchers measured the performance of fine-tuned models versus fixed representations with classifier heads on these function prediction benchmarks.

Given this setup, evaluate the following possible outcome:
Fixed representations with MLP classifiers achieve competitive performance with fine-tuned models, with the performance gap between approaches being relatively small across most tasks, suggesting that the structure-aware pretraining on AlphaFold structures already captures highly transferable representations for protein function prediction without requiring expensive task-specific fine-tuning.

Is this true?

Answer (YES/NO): YES